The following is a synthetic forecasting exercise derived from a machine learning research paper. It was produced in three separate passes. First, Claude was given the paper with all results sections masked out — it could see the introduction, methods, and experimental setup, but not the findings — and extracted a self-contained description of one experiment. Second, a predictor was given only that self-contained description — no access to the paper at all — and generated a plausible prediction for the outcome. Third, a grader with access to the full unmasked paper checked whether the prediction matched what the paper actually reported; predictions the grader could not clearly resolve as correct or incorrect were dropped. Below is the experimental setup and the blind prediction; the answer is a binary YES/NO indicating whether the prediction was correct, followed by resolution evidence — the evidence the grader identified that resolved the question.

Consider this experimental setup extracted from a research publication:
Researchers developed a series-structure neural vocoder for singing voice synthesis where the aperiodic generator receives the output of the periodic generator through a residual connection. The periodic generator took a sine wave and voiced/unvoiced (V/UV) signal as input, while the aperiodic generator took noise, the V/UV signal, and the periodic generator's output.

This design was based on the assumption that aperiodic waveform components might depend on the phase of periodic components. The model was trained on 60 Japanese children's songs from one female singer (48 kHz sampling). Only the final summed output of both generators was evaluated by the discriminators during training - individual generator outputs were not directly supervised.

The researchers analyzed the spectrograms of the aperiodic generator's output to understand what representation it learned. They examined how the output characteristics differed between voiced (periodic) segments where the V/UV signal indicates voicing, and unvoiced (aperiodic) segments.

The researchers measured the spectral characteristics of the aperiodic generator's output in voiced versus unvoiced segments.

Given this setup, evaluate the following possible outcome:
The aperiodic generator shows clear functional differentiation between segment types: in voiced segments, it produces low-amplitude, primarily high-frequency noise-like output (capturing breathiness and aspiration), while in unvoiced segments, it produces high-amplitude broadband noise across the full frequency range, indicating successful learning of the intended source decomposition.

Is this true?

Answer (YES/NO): NO